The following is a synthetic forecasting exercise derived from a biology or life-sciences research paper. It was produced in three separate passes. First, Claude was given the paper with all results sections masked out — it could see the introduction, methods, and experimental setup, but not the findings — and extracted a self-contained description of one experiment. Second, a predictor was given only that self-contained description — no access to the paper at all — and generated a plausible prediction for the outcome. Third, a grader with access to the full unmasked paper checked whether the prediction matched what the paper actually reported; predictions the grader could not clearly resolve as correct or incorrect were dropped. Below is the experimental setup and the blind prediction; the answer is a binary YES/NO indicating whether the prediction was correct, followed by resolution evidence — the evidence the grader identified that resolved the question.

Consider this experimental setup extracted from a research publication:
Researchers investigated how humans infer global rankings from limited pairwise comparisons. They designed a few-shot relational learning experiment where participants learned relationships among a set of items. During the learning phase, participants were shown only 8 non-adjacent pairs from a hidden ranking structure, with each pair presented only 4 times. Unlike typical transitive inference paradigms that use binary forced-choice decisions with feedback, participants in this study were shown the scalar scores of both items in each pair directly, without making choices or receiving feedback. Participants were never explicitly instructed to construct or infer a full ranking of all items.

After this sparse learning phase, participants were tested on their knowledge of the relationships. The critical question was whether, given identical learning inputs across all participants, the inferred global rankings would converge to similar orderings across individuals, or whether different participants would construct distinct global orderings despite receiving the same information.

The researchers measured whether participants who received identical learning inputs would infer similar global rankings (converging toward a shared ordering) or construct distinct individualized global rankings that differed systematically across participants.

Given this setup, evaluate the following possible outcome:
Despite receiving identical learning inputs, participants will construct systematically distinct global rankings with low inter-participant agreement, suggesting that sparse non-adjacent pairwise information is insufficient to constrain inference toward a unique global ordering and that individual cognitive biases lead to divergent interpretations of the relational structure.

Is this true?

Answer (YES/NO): YES